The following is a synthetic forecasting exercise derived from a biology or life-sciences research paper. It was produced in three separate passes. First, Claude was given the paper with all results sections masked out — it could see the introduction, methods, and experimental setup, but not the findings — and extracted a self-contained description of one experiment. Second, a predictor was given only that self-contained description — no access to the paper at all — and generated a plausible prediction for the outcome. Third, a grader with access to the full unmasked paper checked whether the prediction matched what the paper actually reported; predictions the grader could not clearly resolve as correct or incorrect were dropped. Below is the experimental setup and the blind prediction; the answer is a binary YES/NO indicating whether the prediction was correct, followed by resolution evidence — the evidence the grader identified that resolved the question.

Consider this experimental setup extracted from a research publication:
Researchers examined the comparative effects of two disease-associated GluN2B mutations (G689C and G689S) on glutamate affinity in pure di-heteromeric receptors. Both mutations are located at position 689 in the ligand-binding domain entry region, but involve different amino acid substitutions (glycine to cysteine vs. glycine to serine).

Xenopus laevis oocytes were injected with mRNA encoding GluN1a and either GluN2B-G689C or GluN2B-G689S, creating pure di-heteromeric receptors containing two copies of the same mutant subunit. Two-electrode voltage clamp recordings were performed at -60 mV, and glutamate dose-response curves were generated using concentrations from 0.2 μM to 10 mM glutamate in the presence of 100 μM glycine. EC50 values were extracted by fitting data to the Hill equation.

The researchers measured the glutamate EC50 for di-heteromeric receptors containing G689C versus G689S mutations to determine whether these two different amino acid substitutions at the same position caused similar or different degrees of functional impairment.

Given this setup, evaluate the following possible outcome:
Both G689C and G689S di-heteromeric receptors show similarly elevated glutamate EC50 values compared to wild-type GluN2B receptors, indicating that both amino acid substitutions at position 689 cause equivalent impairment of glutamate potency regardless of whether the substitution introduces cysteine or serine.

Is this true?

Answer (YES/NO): NO